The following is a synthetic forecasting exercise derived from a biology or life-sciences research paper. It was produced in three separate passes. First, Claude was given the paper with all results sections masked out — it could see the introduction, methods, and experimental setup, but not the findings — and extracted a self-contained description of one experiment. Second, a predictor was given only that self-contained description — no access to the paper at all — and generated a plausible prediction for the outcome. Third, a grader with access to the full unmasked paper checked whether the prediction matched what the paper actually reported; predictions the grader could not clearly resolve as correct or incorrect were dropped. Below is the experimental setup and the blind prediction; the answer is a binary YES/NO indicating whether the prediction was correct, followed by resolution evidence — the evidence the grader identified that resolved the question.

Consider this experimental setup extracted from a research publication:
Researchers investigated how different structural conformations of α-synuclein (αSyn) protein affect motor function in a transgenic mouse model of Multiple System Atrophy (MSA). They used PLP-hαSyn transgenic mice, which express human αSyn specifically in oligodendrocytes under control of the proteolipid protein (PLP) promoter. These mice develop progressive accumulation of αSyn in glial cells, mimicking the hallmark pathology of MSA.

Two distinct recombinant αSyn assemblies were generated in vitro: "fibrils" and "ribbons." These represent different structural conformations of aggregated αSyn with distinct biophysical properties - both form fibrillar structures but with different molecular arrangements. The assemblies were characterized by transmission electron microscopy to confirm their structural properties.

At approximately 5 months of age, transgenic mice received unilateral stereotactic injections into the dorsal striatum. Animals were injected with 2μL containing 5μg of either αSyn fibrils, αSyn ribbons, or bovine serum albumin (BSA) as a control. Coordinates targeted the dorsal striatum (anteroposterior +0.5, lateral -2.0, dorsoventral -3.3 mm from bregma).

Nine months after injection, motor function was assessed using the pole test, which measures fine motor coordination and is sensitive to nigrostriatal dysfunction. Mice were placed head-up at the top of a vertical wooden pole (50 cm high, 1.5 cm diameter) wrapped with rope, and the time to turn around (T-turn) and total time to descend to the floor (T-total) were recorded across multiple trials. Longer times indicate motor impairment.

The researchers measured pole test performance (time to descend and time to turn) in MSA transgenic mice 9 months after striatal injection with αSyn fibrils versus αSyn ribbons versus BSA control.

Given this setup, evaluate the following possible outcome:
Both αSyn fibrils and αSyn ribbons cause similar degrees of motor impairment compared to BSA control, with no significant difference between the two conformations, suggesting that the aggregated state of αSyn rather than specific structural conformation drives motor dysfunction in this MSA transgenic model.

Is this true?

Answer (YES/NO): NO